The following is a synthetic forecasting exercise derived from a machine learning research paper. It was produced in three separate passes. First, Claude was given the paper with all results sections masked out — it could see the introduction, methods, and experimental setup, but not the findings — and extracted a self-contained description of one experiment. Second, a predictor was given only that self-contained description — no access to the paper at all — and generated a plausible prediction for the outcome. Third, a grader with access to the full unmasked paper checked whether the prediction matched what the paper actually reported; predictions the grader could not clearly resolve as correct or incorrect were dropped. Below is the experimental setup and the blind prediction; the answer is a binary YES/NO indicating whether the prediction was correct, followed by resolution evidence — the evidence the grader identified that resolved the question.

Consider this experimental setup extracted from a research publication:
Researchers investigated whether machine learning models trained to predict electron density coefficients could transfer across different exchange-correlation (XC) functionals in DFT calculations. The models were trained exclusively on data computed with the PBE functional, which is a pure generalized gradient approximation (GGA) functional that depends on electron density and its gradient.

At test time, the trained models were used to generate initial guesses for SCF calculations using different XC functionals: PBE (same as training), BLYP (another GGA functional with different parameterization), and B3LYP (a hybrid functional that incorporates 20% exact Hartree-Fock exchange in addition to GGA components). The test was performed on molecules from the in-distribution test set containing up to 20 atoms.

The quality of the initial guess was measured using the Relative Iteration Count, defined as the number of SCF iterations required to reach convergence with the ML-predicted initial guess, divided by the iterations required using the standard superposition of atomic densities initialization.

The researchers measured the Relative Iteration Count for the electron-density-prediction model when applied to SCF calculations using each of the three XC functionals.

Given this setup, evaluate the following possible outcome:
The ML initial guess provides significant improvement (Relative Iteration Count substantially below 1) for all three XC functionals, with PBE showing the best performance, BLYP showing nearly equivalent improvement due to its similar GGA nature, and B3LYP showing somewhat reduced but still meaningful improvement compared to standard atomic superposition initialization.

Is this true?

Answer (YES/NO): YES